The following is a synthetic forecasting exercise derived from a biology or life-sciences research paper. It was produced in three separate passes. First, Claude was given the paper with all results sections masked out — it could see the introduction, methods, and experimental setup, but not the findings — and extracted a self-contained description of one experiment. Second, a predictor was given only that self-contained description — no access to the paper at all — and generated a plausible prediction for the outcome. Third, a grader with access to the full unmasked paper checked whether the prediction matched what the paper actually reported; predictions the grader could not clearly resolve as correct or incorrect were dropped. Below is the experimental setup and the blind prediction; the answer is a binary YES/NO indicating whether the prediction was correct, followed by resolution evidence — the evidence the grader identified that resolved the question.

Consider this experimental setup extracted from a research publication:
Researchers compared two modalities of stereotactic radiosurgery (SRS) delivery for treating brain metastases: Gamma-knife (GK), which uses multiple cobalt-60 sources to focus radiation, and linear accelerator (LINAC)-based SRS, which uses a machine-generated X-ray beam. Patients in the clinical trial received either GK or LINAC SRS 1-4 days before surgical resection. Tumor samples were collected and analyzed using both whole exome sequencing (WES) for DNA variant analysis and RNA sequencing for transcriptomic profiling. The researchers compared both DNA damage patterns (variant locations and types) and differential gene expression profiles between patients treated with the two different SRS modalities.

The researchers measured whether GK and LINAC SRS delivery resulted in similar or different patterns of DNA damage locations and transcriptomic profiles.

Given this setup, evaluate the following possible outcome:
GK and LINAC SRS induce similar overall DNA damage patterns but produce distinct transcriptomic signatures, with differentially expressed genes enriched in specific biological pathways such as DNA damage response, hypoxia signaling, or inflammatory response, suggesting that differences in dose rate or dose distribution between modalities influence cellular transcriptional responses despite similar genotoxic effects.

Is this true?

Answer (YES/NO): NO